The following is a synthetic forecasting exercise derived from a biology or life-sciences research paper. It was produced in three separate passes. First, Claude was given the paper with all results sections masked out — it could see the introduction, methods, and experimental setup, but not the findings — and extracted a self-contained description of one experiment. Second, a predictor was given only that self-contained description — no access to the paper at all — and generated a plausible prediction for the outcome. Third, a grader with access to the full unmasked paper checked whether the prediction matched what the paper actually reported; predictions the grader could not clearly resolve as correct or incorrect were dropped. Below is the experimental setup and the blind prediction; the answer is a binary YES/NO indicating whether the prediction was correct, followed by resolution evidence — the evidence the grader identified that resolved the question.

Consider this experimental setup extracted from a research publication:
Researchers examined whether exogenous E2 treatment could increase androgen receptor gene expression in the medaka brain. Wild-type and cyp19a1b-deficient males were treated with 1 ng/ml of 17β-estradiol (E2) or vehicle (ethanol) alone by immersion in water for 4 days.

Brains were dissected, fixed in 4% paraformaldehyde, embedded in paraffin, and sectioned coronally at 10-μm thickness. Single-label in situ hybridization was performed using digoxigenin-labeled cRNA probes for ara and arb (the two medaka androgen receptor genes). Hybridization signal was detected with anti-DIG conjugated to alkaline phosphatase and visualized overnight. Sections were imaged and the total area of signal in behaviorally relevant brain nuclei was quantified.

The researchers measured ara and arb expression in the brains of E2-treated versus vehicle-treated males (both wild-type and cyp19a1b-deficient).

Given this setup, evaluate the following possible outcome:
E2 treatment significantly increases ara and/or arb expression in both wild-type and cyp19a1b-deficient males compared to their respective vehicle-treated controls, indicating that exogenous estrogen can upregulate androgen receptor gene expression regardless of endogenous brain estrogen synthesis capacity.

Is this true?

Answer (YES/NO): YES